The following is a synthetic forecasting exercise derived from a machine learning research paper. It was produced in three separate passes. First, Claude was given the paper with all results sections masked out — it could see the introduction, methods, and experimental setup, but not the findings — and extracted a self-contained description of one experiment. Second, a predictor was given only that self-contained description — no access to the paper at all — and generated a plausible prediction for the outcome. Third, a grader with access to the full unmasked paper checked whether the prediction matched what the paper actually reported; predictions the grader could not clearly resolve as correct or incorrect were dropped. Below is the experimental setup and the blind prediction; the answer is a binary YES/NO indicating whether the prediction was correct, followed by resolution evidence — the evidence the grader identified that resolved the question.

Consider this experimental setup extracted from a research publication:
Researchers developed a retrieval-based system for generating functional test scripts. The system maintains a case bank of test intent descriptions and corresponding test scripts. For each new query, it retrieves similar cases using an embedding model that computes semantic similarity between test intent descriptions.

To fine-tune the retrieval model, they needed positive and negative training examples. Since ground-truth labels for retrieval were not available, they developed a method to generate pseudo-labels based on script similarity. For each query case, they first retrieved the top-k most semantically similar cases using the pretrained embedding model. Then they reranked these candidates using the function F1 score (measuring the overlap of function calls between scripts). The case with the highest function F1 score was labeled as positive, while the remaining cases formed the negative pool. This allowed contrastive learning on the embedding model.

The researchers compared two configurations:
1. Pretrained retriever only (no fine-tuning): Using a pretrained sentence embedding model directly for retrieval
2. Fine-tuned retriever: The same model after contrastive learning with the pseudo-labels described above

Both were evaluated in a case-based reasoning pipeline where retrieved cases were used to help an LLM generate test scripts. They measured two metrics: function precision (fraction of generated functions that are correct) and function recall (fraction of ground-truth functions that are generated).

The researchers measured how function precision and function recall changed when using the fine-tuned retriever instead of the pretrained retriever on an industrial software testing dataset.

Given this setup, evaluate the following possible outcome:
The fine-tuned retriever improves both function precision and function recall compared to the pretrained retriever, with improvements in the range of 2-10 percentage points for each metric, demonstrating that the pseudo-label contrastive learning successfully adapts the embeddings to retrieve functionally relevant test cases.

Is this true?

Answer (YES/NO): NO